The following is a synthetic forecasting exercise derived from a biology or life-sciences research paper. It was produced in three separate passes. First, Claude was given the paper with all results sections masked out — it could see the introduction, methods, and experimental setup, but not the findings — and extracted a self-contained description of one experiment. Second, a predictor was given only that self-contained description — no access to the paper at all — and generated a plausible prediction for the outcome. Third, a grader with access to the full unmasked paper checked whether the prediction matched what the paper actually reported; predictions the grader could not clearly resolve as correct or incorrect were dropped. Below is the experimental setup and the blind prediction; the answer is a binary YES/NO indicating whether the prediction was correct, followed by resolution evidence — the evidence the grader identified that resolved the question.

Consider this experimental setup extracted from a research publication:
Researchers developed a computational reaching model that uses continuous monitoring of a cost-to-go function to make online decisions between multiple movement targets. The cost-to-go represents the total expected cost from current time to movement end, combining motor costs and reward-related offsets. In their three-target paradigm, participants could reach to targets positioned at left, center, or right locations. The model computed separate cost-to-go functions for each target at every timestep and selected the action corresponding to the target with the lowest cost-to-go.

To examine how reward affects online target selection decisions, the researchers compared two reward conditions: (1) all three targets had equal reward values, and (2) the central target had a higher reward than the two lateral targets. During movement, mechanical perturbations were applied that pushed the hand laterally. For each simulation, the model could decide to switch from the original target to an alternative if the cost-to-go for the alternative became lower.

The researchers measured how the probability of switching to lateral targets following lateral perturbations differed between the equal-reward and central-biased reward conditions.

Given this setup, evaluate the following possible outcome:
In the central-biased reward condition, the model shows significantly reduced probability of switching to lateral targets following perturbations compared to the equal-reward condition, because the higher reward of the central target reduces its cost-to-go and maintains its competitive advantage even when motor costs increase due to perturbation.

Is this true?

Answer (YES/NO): YES